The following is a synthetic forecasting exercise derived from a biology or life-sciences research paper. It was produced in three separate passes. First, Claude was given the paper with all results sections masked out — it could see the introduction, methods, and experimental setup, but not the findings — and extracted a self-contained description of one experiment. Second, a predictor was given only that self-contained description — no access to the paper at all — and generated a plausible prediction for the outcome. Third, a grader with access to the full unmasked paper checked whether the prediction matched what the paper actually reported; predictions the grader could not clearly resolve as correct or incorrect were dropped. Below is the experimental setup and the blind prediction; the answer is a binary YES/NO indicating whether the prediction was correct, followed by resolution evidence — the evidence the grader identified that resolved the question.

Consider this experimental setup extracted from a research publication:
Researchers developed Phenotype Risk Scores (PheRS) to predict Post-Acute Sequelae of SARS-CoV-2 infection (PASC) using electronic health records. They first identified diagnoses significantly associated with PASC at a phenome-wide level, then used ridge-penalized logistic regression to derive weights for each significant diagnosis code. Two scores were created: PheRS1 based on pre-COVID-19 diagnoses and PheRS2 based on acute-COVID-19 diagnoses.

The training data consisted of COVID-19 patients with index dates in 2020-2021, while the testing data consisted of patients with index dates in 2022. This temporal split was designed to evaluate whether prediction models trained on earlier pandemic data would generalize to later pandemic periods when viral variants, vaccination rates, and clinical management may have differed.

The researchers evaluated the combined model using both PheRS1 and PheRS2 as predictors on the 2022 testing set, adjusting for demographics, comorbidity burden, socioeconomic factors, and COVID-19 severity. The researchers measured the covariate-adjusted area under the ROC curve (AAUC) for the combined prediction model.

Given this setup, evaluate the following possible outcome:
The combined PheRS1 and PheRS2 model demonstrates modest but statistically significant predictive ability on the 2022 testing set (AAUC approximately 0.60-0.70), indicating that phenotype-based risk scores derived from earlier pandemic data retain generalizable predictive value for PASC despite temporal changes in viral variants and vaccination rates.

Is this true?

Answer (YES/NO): YES